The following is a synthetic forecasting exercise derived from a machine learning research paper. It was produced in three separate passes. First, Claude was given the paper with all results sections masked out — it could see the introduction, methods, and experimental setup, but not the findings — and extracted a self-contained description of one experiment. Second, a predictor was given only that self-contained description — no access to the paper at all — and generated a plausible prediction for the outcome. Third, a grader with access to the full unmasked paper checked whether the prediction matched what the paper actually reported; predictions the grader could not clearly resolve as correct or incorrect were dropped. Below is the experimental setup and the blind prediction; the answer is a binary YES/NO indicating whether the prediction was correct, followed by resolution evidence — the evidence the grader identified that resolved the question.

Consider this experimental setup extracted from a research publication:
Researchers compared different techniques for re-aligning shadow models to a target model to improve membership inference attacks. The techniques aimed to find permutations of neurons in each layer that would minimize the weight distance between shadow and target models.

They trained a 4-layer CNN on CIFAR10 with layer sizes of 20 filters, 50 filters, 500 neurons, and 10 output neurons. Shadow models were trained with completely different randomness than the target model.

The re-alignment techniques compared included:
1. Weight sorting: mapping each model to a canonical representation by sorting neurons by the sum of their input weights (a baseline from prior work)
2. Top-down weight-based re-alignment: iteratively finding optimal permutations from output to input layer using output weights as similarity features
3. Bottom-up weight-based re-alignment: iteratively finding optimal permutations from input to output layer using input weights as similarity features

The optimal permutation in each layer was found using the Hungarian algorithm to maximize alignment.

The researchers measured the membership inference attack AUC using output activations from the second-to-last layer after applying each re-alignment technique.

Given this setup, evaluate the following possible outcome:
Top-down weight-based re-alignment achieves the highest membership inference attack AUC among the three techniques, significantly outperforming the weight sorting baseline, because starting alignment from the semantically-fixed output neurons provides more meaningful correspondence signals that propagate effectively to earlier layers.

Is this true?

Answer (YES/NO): YES